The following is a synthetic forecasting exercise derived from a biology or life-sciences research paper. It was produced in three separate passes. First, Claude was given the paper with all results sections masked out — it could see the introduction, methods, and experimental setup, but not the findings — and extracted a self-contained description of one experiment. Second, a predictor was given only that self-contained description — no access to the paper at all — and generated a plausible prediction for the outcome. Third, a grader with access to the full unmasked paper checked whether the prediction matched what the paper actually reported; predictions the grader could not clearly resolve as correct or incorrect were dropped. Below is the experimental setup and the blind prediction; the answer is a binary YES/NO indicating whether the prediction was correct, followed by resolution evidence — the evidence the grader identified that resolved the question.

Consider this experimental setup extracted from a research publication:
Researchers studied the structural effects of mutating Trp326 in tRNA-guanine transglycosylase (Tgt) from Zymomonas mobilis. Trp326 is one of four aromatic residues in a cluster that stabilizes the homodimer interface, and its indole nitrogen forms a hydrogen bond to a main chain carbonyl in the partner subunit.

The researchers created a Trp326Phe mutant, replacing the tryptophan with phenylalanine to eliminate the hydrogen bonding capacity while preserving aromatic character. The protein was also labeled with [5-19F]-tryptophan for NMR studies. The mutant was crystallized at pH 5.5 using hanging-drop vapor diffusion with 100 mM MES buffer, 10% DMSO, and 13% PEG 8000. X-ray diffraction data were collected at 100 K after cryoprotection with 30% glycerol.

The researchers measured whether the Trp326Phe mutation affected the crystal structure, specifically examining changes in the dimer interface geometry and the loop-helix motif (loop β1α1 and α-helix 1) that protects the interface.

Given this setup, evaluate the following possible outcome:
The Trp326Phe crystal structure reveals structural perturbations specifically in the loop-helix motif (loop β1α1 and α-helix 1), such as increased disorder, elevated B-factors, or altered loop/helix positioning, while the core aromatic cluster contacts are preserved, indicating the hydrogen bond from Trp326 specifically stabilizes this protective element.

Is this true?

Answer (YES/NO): NO